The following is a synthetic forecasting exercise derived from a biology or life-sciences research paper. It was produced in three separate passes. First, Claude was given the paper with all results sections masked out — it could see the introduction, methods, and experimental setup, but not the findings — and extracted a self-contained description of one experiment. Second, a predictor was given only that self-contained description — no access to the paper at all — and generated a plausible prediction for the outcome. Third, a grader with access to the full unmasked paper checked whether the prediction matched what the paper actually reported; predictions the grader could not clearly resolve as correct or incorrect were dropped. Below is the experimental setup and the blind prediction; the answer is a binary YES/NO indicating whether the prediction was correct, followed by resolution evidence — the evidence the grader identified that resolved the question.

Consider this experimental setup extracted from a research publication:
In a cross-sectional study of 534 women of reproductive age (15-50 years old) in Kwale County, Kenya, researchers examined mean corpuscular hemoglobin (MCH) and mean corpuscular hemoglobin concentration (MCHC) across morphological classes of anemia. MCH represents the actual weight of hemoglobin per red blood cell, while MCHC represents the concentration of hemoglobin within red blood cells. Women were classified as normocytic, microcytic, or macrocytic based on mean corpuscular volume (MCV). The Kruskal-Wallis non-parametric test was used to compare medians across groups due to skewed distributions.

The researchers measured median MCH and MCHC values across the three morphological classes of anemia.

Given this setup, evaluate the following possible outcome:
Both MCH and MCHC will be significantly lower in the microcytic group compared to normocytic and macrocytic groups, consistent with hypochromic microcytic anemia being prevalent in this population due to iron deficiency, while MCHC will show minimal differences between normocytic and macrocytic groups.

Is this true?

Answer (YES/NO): NO